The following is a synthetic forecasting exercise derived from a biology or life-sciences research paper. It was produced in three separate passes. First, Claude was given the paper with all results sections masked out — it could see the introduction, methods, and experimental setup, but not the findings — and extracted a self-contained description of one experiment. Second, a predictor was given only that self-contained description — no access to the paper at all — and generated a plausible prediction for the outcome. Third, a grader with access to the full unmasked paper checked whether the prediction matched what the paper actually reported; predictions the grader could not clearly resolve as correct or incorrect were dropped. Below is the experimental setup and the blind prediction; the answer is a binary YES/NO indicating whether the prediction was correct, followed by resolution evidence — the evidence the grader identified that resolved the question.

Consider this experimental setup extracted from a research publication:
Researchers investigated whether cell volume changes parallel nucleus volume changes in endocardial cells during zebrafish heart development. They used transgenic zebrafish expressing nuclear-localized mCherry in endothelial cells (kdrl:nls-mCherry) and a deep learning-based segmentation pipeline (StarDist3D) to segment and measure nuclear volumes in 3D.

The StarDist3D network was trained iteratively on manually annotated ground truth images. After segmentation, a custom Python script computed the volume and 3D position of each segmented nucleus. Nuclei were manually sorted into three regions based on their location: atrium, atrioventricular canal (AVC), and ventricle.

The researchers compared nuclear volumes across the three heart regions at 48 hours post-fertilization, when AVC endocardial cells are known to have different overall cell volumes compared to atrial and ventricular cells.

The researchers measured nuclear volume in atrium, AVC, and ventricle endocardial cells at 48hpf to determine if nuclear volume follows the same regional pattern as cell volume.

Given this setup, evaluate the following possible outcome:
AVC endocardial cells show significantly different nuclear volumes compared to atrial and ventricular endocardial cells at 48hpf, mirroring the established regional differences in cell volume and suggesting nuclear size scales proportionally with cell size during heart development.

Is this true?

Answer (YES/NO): YES